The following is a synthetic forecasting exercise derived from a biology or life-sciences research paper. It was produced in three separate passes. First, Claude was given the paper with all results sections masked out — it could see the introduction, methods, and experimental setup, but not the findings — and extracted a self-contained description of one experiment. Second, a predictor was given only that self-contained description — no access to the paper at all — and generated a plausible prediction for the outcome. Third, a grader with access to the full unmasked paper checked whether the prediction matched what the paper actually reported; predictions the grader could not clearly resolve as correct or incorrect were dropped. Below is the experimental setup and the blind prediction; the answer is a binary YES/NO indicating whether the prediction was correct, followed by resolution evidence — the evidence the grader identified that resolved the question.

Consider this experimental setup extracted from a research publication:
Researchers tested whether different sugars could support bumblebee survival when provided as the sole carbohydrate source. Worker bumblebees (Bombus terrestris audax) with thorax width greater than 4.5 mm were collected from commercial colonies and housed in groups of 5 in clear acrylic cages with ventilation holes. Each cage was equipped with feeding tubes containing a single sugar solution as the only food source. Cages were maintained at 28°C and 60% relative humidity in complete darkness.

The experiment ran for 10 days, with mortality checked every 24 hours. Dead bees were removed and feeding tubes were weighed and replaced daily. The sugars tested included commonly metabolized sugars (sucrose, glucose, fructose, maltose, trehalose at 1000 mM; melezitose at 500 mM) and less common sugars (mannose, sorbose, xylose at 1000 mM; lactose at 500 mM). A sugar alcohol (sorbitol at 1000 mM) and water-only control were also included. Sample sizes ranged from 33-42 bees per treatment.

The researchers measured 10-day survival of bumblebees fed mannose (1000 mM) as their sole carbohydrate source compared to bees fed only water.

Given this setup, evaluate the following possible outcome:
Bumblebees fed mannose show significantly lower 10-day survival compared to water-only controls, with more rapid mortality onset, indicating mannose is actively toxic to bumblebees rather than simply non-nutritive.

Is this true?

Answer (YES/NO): NO